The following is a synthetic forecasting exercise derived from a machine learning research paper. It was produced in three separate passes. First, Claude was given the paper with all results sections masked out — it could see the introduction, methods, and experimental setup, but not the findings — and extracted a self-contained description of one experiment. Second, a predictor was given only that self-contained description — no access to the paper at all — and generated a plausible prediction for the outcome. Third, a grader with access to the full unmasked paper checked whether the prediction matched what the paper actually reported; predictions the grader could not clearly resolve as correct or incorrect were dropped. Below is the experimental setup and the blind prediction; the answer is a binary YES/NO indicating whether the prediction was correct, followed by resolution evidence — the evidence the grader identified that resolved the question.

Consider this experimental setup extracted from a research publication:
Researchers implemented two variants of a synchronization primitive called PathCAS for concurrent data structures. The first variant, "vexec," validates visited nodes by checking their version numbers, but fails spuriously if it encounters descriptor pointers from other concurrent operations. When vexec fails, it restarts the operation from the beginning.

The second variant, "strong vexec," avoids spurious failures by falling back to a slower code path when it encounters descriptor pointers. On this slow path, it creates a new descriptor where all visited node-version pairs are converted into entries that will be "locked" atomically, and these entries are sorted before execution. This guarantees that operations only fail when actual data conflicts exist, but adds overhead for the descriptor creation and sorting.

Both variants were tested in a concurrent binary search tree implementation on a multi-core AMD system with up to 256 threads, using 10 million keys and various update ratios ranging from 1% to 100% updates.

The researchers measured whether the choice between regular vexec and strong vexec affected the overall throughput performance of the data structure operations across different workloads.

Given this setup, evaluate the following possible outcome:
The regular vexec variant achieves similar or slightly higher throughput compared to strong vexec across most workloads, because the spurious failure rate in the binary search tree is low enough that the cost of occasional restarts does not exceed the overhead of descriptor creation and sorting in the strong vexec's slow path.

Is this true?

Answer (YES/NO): YES